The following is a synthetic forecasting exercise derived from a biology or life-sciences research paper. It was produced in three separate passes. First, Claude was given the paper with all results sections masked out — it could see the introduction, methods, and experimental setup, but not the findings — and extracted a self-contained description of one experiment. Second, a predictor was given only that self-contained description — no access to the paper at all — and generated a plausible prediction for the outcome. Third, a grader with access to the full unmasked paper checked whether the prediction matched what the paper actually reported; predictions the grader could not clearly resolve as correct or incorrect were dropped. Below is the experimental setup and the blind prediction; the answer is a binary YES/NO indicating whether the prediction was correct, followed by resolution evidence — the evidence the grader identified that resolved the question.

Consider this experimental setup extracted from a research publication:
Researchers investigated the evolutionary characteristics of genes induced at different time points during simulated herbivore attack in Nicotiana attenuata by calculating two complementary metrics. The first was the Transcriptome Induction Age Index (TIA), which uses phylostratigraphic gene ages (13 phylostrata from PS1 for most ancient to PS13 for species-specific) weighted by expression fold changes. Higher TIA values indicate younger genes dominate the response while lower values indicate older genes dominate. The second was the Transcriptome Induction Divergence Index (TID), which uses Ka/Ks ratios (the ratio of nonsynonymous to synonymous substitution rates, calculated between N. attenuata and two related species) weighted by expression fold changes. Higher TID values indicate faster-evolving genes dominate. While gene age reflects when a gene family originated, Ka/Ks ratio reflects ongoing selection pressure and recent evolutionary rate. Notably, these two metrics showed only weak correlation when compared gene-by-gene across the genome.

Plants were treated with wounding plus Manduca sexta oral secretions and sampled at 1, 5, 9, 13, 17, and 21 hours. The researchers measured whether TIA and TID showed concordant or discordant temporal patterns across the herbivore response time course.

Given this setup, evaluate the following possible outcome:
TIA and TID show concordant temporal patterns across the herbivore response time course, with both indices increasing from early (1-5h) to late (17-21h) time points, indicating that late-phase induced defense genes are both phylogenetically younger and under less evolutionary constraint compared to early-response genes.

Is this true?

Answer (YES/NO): NO